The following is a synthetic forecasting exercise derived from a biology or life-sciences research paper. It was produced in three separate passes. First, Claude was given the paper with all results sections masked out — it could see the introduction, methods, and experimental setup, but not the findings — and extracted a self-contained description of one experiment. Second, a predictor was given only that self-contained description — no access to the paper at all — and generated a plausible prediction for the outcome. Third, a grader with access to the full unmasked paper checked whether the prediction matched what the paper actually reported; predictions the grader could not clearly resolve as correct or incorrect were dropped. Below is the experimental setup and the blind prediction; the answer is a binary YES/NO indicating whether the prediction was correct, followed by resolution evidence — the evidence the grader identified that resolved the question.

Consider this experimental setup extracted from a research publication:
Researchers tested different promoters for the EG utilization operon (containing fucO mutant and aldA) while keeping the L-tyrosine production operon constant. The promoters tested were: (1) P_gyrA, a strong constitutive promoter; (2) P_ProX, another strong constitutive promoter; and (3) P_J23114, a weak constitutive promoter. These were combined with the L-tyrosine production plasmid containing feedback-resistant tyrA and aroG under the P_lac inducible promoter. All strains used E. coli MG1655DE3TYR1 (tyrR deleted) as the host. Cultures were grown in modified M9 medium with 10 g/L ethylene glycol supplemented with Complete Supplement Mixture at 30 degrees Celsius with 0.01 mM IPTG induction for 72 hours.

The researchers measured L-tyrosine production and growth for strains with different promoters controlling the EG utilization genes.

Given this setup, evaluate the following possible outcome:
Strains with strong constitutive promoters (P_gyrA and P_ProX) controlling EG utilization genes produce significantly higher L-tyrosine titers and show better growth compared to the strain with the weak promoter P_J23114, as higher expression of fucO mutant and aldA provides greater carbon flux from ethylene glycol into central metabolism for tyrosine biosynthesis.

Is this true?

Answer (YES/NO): NO